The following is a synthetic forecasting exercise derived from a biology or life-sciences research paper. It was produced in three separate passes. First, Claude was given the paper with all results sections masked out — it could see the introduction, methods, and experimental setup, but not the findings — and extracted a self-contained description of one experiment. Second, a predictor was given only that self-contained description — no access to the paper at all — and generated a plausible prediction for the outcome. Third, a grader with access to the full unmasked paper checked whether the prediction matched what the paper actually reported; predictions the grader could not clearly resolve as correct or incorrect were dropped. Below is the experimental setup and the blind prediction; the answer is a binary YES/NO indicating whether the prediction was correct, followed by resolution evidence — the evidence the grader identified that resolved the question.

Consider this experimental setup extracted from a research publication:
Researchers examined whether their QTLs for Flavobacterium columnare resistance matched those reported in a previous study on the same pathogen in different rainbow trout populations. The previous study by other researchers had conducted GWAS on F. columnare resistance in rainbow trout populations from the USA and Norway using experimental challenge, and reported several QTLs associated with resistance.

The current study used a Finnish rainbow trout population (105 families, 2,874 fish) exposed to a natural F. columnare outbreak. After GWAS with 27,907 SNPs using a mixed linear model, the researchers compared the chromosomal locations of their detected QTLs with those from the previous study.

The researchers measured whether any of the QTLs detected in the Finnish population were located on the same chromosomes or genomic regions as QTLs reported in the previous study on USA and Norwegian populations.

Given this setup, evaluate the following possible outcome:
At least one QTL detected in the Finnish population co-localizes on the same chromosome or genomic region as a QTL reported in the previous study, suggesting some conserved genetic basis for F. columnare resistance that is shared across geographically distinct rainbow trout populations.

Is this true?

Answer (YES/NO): NO